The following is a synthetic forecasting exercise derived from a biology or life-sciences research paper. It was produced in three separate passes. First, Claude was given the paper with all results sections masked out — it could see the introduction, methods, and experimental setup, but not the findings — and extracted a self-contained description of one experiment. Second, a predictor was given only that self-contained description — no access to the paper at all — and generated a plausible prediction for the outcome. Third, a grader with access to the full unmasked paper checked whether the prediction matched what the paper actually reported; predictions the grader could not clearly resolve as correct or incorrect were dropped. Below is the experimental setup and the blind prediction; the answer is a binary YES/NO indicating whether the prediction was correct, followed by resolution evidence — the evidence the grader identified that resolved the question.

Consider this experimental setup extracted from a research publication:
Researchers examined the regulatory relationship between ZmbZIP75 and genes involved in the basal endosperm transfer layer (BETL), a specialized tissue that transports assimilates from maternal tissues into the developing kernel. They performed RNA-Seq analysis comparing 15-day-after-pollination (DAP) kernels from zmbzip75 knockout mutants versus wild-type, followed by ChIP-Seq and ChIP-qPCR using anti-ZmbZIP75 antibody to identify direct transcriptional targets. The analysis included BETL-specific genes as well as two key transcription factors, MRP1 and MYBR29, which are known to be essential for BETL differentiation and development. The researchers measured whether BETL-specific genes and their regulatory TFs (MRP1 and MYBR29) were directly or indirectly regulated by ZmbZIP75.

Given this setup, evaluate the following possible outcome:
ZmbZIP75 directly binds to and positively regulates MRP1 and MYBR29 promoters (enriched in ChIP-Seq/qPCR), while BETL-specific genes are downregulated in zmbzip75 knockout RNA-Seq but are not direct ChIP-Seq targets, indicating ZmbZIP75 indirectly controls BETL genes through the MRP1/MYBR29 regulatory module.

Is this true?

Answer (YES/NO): NO